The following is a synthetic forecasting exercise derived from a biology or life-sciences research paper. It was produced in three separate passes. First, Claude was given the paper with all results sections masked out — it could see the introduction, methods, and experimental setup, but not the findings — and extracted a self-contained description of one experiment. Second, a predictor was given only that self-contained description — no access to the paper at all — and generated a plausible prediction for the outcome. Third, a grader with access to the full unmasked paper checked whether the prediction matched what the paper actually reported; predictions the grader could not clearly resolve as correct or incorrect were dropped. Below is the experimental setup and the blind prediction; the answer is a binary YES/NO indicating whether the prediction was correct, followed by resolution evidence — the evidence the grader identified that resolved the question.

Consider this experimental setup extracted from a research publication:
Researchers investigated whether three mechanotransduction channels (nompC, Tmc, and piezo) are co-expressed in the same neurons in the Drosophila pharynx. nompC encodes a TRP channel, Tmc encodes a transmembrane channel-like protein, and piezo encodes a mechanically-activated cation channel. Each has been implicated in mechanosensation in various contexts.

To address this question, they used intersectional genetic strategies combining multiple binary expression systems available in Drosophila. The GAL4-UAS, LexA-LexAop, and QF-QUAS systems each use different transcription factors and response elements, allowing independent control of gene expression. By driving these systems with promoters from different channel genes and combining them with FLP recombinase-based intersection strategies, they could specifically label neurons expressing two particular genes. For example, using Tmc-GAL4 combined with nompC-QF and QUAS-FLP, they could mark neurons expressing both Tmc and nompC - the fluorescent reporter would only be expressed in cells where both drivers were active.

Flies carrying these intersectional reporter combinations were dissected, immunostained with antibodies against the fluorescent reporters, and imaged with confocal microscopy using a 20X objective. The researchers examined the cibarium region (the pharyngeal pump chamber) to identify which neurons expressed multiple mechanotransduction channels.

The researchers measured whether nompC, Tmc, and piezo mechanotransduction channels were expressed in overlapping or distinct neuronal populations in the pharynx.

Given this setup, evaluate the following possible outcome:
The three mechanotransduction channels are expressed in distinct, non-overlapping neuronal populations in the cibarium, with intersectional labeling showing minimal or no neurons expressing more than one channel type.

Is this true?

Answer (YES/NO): NO